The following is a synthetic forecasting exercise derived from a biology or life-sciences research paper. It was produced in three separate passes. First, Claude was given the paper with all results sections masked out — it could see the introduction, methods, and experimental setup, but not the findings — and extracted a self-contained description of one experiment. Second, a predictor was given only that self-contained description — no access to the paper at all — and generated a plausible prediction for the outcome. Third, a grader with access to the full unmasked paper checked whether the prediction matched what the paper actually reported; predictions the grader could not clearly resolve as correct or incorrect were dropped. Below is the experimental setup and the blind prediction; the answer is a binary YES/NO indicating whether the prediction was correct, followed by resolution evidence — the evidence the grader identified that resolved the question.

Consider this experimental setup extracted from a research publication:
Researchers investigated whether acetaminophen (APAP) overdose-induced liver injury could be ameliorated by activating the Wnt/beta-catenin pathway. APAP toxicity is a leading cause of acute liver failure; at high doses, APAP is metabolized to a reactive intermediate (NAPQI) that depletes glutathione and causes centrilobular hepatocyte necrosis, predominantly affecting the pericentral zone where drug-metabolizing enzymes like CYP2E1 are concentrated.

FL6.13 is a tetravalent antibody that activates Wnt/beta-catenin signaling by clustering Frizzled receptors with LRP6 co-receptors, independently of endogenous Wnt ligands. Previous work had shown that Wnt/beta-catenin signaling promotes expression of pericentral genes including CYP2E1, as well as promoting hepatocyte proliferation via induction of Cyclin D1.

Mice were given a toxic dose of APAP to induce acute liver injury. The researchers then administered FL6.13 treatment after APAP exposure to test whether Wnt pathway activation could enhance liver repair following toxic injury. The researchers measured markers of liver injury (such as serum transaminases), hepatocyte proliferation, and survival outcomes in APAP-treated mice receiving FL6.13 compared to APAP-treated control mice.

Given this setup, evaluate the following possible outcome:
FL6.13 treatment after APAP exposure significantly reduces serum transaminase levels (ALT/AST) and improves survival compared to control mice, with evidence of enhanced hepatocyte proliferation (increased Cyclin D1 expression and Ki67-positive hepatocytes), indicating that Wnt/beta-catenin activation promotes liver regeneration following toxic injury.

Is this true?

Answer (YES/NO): NO